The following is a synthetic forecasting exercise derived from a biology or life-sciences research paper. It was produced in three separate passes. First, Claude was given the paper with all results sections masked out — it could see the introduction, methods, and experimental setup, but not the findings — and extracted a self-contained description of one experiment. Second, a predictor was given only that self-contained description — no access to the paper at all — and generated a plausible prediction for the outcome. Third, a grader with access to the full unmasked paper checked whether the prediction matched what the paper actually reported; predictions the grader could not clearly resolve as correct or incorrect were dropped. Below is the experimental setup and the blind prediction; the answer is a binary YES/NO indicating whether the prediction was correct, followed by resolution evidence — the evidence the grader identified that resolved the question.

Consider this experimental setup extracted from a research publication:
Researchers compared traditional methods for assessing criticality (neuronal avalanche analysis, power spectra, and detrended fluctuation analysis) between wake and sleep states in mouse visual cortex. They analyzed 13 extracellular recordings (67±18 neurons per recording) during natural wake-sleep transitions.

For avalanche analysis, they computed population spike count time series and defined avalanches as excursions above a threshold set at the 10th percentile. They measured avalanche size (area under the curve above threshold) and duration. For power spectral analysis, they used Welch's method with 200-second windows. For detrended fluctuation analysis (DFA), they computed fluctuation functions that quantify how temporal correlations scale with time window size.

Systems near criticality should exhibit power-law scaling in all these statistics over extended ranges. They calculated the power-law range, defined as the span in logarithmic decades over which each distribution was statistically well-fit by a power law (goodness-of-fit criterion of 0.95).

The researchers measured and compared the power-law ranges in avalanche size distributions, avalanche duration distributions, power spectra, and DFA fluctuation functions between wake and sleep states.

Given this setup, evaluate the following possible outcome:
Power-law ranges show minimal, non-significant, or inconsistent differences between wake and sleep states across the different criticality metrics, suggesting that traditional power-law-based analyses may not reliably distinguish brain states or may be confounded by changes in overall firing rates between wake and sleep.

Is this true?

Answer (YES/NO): NO